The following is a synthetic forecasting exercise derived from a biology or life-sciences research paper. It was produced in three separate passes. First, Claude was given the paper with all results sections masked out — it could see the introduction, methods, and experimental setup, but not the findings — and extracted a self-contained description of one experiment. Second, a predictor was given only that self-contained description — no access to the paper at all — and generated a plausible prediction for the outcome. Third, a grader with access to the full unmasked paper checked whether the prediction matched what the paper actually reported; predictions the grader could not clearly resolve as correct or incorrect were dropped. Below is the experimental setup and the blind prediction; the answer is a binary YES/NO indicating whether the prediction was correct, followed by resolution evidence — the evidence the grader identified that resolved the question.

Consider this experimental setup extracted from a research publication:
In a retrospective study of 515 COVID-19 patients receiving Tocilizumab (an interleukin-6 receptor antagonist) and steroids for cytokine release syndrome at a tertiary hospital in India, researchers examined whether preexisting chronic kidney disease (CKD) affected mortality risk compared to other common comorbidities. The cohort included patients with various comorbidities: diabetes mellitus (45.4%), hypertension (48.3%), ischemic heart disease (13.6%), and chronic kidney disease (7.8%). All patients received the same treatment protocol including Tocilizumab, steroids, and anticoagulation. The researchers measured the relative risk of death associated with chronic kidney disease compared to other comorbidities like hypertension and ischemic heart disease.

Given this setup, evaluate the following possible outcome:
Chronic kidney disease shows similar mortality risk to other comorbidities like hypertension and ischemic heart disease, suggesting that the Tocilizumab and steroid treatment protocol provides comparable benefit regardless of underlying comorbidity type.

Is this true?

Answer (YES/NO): NO